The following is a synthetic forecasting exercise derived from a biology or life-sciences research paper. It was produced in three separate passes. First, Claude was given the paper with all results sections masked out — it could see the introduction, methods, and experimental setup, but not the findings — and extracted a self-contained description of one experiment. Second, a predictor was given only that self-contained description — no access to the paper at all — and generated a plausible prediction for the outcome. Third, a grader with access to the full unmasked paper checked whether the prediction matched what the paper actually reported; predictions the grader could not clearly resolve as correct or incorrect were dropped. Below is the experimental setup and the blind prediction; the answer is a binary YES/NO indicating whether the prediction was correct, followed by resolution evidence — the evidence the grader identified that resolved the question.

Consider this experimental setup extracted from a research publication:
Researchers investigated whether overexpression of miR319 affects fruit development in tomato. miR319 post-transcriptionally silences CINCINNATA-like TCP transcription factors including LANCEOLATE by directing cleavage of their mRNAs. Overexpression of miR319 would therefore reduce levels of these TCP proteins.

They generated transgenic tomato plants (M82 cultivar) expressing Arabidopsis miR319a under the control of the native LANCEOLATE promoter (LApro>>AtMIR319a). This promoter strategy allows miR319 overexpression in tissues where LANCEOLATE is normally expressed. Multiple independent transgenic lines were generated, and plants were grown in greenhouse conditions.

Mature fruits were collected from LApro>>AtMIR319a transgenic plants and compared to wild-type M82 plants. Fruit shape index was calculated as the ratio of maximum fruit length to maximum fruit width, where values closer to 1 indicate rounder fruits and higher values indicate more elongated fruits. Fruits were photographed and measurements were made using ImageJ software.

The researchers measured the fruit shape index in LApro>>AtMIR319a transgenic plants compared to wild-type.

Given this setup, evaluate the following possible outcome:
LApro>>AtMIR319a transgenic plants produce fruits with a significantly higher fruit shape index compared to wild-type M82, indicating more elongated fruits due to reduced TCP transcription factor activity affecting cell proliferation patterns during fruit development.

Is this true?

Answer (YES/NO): NO